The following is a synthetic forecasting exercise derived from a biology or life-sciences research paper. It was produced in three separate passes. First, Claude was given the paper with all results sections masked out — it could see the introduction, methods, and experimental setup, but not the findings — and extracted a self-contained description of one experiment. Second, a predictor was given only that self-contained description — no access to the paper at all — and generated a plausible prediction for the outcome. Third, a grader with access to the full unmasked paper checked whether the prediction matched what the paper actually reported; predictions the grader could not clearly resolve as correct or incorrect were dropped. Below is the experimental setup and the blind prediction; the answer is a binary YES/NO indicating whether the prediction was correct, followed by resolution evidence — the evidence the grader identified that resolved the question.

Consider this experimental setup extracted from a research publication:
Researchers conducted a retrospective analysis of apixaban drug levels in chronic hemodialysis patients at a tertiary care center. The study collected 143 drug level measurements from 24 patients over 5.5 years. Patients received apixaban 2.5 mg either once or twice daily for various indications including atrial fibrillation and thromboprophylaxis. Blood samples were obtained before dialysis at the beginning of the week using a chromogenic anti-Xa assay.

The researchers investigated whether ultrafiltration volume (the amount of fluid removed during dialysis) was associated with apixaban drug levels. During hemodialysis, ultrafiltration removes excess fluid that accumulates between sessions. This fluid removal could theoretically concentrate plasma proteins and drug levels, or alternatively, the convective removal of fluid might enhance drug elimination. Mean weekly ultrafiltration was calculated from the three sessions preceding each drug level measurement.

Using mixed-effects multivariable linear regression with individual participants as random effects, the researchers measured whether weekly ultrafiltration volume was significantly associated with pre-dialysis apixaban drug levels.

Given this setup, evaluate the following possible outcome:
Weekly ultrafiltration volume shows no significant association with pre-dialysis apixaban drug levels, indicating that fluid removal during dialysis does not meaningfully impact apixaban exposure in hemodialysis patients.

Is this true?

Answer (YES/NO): YES